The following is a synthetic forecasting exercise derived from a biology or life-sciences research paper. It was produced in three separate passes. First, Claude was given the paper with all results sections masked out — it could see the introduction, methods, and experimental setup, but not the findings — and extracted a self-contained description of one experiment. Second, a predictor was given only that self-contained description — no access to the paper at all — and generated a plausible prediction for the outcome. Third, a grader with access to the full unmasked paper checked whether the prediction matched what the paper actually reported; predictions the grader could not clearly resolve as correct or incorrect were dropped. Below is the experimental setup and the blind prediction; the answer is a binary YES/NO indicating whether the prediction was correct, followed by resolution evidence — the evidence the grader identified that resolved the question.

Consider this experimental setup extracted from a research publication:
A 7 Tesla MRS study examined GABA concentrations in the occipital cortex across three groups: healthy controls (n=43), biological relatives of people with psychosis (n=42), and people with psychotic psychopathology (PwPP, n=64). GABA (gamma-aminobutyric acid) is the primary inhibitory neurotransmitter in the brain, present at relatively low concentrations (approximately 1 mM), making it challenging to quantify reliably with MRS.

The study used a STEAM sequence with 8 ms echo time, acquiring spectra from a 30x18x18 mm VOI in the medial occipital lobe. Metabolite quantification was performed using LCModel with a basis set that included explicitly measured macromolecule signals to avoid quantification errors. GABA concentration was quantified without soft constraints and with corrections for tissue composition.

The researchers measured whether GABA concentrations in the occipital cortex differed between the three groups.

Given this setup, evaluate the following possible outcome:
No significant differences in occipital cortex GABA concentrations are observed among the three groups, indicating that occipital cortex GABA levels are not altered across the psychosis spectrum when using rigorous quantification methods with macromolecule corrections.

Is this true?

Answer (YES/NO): YES